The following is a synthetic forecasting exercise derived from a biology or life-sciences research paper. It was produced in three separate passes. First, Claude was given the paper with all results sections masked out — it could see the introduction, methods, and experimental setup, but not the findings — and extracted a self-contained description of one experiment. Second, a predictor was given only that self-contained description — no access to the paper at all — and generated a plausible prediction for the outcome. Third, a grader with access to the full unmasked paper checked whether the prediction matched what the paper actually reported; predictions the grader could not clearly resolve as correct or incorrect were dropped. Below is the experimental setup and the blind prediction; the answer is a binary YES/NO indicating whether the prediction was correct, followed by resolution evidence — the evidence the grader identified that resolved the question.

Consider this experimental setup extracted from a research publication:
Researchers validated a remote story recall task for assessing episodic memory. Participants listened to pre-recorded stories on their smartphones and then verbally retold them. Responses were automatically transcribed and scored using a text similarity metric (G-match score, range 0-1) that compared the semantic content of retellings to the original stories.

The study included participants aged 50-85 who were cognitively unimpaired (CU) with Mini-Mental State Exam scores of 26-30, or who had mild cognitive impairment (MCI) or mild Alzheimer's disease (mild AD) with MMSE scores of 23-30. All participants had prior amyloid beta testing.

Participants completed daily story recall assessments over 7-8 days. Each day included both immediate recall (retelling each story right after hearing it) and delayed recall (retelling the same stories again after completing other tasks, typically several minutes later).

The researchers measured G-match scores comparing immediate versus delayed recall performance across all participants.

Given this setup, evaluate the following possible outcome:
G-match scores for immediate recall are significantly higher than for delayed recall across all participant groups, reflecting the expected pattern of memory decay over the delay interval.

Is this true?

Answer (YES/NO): YES